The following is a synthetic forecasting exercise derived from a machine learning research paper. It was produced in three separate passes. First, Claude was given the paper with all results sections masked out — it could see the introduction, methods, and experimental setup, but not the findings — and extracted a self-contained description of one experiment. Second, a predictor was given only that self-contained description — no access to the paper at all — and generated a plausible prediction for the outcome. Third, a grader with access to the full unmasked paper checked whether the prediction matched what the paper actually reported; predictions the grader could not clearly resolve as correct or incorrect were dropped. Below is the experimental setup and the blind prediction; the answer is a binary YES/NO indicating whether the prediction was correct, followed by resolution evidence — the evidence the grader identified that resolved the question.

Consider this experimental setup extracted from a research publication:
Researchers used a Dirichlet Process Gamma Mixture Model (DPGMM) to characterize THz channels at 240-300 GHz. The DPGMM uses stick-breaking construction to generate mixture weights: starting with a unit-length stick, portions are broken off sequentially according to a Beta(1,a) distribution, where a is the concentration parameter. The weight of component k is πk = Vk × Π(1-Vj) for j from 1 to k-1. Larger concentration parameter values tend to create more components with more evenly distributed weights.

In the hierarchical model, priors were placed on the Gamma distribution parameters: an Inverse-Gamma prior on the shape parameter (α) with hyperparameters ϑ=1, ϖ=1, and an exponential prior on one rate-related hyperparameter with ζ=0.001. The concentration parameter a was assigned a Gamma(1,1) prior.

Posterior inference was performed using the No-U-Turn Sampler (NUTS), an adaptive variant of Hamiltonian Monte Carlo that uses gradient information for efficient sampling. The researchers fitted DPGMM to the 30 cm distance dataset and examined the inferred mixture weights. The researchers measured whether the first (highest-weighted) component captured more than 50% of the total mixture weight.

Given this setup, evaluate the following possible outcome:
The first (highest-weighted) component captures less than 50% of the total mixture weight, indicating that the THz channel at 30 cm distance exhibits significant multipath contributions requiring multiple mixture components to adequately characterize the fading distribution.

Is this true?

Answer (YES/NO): NO